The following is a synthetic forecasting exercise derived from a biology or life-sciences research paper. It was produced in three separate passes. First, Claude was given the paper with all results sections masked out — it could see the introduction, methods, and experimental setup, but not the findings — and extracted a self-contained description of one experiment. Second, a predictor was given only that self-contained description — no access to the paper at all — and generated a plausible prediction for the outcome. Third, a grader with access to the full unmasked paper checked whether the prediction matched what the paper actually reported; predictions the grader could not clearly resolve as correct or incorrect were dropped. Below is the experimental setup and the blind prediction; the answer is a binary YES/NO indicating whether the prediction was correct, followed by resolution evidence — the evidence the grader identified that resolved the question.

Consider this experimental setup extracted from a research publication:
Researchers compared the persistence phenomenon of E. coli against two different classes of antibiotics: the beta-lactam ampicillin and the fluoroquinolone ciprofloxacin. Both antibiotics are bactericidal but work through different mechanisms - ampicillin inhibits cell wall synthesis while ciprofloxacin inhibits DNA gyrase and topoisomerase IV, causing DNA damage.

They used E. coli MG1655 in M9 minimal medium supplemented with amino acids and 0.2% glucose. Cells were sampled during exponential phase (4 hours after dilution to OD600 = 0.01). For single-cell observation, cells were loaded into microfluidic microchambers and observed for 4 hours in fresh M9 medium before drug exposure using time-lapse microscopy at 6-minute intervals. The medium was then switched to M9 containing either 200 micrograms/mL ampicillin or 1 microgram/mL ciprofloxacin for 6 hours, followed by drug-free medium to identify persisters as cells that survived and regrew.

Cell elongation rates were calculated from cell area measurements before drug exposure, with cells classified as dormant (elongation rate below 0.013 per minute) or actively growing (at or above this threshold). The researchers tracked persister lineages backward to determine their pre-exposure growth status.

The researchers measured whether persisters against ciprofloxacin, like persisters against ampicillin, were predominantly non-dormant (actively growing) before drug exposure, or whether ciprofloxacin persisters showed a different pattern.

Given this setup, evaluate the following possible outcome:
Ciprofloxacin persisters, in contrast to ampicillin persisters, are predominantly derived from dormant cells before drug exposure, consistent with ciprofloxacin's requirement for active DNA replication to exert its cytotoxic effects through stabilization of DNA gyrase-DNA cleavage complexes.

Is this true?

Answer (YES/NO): NO